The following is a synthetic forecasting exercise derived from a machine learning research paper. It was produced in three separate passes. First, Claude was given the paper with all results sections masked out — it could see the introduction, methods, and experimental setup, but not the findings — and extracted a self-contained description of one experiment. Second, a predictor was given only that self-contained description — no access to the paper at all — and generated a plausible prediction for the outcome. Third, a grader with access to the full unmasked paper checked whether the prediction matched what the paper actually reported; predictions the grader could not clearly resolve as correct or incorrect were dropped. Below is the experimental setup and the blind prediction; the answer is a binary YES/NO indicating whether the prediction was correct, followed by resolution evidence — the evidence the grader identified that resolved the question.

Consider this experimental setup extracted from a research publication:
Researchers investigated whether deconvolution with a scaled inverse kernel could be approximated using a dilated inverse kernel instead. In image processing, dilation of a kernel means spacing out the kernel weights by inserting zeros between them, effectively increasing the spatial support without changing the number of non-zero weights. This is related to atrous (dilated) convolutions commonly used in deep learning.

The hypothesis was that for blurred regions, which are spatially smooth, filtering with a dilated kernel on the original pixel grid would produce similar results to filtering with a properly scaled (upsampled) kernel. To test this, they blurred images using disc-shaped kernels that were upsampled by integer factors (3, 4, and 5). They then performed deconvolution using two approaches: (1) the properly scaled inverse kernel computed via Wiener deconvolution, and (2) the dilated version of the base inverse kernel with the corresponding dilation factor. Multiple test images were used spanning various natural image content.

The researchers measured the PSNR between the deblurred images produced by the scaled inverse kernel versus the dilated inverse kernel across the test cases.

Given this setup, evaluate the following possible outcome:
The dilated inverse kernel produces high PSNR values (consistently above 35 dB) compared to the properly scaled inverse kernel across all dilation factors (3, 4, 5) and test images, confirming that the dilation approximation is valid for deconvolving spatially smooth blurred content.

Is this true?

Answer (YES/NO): YES